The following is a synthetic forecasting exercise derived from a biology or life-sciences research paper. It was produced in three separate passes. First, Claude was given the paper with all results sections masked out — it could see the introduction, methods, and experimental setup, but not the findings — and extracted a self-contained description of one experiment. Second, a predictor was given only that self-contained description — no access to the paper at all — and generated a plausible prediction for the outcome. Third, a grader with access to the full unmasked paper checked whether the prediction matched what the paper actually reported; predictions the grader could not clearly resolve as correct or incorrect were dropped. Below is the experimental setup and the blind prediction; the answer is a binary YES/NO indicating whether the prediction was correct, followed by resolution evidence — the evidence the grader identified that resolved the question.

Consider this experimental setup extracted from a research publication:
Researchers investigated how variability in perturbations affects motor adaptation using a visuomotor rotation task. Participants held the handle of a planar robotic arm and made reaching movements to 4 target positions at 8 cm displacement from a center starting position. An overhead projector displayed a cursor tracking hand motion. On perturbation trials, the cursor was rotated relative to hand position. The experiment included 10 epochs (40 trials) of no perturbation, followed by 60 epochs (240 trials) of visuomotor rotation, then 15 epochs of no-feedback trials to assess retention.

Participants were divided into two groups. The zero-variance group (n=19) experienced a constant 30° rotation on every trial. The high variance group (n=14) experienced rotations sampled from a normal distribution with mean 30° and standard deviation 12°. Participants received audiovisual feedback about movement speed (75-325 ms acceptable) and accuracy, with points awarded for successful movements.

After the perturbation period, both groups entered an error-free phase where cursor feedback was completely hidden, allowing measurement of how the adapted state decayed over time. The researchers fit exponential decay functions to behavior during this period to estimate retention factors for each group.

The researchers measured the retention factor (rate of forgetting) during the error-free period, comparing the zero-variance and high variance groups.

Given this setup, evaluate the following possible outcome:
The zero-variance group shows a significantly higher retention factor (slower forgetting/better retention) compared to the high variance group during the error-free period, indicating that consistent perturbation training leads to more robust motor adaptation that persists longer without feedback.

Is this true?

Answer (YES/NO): NO